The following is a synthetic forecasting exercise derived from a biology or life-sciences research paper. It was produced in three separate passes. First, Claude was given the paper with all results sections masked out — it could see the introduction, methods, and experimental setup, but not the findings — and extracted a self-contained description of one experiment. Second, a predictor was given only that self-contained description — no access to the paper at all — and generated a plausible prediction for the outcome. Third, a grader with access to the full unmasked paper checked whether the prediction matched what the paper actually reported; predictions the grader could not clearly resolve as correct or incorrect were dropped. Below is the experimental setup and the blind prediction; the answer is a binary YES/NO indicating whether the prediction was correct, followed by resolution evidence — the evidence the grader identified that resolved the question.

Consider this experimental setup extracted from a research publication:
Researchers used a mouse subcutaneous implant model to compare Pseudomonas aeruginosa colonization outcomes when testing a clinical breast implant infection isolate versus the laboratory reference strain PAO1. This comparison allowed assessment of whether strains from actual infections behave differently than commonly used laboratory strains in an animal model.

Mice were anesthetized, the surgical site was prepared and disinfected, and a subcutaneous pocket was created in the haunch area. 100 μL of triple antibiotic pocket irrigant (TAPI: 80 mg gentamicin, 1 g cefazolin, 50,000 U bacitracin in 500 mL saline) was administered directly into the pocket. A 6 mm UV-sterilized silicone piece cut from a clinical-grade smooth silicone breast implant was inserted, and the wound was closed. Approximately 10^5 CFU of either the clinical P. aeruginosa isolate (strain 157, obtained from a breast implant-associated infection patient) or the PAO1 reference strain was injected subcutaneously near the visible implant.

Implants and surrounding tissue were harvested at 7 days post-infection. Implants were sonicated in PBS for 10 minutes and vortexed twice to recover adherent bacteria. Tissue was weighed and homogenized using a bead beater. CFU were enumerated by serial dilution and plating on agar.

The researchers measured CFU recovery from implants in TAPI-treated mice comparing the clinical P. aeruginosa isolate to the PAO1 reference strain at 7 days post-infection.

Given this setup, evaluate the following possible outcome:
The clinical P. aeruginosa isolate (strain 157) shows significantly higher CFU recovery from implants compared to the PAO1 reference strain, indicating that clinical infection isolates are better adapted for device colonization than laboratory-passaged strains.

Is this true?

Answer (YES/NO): NO